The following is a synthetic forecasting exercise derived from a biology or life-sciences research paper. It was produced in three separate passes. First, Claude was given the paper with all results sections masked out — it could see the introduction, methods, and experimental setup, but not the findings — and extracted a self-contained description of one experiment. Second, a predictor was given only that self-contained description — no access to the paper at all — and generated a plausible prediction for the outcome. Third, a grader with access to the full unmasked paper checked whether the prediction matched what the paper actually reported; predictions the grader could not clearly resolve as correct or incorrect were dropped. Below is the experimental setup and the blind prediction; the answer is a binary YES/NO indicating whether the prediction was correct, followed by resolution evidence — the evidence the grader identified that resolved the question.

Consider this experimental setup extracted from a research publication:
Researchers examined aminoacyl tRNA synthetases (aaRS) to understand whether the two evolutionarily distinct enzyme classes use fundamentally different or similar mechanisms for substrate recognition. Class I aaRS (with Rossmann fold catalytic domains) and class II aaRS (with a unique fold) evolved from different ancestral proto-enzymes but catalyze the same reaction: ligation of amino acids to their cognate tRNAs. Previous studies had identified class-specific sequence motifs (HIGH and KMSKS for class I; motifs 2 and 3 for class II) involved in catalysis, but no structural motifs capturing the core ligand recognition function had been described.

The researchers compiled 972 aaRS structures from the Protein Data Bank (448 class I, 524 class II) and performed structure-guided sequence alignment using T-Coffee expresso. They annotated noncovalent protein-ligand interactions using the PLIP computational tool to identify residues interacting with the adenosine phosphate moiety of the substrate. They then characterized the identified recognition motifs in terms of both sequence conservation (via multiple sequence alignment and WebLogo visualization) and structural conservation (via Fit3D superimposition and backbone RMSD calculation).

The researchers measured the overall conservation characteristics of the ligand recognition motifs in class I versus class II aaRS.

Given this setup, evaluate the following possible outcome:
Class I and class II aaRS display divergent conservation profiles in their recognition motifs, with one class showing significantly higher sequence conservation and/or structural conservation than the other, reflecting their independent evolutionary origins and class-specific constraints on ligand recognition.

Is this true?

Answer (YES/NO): YES